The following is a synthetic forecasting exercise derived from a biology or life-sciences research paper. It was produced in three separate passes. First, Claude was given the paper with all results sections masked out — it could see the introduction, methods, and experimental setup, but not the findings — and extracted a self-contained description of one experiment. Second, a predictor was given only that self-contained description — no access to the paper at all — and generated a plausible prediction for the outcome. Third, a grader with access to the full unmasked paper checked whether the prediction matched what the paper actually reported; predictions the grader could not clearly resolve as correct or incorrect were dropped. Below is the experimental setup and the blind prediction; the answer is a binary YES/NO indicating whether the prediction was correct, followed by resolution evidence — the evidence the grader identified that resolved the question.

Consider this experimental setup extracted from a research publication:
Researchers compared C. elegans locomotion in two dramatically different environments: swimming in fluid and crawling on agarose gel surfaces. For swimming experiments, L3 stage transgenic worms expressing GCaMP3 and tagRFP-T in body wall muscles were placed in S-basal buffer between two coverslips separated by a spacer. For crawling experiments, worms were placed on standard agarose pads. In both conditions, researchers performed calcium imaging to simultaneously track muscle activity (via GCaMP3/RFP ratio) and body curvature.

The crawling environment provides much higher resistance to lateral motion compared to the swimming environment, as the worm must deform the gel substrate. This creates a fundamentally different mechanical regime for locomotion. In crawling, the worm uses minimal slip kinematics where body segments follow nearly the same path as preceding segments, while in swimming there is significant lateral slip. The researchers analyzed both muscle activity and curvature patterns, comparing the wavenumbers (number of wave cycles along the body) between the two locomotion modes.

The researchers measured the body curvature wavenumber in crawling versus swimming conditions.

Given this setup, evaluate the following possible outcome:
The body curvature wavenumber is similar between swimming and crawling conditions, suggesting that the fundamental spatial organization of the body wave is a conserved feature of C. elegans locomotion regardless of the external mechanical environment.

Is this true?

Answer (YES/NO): NO